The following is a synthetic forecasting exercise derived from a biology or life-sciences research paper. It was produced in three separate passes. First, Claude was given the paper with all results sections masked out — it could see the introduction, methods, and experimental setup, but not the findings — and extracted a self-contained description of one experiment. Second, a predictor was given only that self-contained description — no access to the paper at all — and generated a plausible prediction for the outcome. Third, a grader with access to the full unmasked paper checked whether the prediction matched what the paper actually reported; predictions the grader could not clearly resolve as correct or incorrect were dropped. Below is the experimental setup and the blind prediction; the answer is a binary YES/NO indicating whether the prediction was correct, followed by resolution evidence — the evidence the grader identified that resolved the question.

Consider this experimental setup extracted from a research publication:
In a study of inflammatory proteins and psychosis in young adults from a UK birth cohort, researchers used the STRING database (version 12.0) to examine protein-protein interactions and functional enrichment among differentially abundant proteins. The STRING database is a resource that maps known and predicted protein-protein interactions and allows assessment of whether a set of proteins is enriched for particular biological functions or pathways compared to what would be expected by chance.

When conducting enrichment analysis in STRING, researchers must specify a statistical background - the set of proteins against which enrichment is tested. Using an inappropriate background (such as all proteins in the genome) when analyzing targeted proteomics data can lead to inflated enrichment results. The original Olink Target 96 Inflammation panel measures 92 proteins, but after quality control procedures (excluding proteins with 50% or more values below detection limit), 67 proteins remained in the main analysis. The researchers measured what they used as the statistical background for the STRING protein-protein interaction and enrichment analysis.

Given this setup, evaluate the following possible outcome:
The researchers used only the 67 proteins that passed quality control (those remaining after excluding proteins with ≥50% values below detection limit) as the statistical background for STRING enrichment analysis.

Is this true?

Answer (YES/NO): NO